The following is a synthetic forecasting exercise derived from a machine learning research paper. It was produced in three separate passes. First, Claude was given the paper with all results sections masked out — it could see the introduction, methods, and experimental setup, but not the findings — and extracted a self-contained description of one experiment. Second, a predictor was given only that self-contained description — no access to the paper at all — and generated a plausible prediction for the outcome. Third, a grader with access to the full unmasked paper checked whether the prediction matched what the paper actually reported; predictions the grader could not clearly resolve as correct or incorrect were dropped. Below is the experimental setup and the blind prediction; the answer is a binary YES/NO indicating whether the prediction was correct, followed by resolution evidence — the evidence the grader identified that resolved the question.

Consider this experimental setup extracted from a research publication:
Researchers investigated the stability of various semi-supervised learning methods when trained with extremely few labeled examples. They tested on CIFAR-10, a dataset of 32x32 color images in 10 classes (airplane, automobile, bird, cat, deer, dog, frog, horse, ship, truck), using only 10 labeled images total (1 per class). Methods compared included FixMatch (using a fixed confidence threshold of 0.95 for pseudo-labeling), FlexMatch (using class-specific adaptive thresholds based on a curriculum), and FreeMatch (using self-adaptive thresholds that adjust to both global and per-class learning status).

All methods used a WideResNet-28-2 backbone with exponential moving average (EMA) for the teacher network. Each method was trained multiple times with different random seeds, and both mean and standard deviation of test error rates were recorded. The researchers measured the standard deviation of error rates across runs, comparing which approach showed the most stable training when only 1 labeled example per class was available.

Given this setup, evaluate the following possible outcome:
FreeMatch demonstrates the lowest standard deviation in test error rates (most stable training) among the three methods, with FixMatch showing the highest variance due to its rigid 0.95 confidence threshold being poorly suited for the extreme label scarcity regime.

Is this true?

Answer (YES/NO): NO